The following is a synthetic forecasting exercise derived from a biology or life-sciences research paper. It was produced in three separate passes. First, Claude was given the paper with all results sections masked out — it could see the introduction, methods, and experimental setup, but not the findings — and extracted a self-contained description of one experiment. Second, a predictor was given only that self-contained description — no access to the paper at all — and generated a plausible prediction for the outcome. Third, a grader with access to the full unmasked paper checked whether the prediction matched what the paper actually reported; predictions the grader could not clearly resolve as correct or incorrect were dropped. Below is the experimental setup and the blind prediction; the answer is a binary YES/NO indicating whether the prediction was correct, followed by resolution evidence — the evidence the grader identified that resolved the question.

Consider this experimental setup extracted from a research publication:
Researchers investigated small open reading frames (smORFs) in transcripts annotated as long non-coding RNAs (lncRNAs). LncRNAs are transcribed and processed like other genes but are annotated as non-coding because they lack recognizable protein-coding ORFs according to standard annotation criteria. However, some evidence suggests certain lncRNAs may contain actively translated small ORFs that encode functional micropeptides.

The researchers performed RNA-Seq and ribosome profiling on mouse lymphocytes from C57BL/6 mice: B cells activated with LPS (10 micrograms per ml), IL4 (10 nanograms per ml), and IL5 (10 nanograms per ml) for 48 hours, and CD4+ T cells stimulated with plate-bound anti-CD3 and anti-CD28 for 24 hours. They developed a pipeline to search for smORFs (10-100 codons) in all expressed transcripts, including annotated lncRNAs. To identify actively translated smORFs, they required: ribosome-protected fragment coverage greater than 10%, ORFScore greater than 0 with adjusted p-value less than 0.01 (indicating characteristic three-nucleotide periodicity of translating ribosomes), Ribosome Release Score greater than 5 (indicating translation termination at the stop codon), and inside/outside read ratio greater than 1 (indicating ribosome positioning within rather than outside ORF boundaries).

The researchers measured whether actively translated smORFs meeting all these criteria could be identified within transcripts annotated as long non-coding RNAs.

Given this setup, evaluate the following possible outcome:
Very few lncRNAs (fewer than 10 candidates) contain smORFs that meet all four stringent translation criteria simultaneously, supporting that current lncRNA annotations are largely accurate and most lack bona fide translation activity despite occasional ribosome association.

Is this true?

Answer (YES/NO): NO